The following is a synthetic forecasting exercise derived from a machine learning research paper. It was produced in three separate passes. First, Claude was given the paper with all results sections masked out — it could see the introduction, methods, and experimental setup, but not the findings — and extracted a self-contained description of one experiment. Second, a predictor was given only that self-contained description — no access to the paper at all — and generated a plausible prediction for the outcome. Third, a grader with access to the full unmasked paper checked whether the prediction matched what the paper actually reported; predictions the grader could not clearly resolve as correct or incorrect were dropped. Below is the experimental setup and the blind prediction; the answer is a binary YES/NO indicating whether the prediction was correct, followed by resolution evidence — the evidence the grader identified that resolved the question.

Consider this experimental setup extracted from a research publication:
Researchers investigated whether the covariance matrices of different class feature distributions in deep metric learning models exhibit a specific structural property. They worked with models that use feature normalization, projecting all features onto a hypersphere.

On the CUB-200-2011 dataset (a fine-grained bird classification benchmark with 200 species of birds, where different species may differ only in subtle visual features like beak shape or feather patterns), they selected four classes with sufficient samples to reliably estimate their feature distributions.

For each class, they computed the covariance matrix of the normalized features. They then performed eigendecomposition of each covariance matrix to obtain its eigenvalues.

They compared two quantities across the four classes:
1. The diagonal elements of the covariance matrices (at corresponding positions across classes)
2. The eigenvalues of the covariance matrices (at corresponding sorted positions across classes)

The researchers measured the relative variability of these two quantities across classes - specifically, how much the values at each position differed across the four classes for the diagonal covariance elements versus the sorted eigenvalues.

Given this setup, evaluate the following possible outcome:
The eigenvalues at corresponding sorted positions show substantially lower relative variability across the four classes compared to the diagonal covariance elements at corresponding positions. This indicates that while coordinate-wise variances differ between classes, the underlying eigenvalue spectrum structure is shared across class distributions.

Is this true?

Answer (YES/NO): YES